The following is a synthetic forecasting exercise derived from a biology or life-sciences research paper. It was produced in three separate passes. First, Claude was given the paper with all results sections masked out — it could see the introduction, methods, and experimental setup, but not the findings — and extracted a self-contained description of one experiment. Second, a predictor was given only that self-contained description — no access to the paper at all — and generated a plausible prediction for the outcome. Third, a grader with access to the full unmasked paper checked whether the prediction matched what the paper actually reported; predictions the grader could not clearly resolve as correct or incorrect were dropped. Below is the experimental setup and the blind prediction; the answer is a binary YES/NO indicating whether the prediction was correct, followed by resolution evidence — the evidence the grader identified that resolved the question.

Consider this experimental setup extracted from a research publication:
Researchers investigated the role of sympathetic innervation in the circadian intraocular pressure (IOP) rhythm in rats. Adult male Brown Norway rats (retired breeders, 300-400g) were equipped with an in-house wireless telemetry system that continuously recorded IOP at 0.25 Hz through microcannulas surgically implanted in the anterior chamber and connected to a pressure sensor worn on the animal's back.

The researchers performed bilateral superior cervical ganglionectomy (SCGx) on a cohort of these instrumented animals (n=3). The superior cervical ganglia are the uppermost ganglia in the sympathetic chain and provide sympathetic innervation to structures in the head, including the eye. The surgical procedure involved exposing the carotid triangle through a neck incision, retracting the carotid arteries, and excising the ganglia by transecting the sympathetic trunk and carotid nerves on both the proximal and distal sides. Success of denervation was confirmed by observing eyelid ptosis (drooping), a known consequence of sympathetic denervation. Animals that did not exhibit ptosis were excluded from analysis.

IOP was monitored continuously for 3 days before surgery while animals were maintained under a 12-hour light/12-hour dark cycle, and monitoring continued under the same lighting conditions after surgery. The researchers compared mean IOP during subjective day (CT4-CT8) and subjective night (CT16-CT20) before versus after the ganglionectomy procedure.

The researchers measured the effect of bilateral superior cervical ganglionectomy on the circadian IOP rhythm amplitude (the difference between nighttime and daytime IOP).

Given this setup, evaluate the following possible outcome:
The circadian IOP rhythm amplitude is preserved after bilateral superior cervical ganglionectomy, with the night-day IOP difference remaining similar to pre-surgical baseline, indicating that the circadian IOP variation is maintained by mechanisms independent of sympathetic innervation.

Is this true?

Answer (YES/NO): NO